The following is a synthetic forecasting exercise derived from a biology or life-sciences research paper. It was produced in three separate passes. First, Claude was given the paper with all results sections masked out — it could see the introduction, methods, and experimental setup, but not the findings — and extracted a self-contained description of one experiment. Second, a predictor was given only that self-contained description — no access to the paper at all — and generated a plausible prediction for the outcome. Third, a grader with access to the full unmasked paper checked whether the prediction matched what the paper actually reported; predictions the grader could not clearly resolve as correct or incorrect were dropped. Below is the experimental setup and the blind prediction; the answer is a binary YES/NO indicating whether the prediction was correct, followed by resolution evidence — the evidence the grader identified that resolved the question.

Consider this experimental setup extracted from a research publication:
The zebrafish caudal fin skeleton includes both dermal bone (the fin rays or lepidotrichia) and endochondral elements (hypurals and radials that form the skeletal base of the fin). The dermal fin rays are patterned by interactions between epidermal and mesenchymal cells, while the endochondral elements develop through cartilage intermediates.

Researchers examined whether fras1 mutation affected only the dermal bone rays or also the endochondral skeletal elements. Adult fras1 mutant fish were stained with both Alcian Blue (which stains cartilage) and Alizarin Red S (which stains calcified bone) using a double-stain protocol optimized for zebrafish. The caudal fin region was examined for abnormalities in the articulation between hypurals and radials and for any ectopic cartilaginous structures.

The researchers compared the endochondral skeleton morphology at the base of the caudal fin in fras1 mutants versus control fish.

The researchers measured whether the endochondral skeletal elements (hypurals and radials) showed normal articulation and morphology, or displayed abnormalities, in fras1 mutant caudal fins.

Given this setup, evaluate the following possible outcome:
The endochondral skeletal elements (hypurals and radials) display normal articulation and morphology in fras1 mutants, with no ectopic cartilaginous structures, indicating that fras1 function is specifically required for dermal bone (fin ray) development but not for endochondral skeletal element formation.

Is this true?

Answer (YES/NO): NO